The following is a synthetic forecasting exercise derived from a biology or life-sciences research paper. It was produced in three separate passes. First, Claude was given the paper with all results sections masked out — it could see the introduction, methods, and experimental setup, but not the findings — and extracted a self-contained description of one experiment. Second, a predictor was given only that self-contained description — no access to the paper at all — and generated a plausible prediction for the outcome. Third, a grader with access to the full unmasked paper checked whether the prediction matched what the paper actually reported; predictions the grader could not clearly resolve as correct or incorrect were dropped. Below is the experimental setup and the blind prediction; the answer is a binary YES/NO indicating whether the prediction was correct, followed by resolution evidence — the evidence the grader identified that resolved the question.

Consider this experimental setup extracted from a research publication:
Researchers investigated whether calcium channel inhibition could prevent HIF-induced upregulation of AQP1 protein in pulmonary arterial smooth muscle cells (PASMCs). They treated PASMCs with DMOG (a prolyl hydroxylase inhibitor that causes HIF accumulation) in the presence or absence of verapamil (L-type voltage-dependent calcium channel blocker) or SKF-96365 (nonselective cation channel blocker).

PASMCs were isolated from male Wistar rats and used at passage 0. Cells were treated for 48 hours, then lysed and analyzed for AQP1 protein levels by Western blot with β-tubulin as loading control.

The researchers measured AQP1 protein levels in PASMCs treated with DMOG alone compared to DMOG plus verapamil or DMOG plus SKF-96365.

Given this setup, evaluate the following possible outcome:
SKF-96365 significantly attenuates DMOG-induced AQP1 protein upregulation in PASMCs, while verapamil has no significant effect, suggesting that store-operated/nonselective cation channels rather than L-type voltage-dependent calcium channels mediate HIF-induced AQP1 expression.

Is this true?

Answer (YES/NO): NO